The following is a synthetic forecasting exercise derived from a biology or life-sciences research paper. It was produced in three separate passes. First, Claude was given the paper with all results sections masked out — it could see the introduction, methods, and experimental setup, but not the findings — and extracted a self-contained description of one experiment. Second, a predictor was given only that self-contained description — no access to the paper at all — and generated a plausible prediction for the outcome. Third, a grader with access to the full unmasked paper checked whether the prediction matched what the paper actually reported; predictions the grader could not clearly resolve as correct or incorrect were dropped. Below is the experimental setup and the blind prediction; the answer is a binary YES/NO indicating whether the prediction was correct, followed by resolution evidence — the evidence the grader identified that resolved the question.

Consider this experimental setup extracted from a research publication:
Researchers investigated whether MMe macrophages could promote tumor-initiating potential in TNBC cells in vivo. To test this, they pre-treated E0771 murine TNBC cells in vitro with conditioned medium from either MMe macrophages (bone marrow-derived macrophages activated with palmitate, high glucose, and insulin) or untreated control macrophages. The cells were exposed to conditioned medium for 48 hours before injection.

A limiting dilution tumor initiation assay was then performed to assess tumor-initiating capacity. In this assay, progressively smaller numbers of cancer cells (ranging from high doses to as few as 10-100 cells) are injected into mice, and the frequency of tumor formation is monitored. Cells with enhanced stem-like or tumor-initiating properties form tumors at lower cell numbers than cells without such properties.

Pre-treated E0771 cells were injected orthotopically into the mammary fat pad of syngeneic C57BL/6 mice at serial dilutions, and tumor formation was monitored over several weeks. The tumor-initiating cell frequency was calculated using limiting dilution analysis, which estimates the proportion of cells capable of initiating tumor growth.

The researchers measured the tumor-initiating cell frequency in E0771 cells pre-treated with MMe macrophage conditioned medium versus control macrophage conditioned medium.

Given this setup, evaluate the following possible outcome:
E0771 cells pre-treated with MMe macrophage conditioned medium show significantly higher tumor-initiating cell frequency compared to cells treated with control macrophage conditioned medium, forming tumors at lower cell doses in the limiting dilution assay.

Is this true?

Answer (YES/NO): YES